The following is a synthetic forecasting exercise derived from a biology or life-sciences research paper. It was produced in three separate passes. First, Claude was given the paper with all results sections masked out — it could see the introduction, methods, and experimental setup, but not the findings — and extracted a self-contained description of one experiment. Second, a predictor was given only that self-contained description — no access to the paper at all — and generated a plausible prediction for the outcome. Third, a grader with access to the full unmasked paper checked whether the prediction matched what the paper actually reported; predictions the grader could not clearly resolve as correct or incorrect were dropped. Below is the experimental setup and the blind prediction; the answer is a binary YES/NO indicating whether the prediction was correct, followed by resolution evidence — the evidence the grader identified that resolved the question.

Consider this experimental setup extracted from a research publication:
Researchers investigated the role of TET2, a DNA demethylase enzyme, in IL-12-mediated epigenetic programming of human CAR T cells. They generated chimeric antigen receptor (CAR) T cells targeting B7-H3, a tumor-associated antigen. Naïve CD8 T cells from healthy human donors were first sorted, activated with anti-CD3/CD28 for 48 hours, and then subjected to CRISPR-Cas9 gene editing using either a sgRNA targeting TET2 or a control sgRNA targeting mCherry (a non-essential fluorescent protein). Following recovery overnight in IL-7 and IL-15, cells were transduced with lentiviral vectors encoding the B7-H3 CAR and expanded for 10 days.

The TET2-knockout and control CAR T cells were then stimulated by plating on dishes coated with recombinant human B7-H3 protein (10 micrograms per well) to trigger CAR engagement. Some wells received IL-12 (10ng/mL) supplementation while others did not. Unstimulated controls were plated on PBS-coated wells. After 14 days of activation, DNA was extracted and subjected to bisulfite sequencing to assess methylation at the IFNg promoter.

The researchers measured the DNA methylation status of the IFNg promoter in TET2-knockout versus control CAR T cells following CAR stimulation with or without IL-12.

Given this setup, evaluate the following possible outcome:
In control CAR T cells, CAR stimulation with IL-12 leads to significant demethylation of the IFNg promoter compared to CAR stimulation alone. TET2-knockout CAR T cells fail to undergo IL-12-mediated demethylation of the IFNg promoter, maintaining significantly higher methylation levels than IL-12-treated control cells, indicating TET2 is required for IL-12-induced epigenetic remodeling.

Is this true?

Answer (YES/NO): YES